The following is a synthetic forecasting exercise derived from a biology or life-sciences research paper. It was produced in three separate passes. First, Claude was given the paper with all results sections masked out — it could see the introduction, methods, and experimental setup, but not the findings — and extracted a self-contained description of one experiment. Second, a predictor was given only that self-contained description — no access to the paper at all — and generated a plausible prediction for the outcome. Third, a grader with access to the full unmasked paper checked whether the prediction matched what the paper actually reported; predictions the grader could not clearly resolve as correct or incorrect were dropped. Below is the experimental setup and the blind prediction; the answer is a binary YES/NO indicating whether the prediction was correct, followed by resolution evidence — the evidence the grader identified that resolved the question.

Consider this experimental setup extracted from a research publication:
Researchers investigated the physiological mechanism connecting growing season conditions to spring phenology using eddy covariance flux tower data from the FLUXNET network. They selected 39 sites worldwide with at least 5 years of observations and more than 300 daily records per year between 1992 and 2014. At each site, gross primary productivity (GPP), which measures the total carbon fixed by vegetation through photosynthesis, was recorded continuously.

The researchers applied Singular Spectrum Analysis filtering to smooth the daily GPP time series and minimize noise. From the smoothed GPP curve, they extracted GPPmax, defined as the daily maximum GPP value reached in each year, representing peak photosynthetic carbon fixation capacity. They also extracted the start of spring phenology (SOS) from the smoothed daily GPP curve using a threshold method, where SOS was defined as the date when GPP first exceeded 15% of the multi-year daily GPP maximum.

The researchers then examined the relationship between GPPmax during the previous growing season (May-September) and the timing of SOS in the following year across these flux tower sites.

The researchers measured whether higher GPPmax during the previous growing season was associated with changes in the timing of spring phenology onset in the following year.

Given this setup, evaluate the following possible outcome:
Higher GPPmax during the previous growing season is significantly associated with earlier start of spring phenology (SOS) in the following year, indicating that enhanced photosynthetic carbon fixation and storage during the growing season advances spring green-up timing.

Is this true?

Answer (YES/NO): YES